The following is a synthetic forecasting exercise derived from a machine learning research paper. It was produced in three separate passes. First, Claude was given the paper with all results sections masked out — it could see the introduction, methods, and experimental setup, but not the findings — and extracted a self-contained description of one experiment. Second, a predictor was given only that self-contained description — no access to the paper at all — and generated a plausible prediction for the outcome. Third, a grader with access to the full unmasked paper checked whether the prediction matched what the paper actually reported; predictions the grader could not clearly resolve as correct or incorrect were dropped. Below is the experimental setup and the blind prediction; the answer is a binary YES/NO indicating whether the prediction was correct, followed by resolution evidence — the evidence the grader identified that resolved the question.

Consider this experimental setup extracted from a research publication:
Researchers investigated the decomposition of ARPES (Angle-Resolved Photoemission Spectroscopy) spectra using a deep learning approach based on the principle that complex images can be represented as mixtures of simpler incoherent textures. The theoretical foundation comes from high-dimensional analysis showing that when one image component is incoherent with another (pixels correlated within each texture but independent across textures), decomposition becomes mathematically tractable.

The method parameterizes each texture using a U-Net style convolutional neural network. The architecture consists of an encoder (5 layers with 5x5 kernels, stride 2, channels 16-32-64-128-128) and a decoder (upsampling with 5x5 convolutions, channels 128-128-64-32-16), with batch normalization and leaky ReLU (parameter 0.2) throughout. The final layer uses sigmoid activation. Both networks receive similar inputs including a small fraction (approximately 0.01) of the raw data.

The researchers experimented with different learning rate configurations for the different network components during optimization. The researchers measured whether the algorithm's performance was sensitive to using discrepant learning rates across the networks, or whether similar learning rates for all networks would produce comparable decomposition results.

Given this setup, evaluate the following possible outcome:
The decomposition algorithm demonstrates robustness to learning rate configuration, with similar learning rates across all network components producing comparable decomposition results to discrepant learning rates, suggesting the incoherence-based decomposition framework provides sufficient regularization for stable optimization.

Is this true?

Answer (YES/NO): NO